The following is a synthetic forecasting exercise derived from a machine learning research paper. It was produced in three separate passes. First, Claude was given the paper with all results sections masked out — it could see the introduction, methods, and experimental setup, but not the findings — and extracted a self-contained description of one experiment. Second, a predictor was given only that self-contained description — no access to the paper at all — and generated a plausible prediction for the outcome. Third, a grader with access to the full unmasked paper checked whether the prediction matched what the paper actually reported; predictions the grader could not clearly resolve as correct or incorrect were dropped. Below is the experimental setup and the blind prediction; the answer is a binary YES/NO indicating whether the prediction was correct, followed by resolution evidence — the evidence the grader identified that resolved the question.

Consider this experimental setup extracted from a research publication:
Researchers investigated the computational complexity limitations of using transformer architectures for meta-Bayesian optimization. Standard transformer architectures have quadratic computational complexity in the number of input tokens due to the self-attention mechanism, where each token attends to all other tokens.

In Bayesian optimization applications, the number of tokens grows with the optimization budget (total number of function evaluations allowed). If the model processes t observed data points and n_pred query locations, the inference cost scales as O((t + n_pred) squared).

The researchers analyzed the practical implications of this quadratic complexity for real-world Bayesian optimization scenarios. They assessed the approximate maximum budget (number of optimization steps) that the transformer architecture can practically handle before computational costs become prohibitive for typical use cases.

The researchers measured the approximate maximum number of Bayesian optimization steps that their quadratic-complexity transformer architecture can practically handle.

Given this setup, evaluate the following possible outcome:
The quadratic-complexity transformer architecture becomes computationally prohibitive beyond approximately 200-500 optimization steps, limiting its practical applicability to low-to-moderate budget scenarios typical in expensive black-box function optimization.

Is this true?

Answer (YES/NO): NO